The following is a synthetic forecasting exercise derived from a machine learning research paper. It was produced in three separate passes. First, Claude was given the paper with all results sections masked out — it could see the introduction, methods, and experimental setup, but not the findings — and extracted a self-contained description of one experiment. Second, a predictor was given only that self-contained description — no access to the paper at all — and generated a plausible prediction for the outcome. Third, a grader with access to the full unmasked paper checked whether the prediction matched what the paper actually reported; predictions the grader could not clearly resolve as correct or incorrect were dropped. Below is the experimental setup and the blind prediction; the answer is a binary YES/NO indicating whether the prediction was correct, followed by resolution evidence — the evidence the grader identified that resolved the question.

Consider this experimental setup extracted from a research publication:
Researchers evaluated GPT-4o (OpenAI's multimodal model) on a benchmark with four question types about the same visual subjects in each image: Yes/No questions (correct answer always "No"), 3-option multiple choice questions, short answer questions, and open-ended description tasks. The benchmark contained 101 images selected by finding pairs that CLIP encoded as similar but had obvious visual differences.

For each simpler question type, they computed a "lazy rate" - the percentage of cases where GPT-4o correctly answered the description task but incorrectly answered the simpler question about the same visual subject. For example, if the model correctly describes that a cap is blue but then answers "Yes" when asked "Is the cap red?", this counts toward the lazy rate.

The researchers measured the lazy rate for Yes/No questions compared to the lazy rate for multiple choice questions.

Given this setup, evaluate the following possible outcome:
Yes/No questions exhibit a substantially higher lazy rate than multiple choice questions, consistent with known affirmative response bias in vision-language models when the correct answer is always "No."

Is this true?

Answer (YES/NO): NO